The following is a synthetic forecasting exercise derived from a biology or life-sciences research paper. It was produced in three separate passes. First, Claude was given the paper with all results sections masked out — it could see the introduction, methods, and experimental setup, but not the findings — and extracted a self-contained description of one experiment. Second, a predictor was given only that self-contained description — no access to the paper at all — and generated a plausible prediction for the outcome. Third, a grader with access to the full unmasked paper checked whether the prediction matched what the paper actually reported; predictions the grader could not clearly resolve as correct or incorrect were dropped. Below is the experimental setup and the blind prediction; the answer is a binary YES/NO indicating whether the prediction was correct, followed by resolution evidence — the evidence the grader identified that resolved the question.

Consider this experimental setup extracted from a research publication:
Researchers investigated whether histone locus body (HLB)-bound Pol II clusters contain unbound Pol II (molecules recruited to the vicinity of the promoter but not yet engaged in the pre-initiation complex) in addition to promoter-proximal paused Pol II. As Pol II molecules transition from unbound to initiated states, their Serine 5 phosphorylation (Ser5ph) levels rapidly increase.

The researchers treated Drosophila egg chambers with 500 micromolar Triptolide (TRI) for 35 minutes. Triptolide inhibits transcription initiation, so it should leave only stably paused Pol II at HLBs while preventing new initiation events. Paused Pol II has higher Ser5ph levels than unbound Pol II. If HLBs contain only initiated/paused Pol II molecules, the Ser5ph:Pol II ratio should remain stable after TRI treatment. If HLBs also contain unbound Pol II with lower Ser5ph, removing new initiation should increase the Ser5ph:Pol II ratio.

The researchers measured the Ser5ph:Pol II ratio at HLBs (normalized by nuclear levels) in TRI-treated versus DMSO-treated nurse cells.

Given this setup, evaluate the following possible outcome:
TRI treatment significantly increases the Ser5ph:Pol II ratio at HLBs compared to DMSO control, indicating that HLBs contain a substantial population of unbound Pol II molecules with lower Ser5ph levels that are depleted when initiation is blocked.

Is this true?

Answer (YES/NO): YES